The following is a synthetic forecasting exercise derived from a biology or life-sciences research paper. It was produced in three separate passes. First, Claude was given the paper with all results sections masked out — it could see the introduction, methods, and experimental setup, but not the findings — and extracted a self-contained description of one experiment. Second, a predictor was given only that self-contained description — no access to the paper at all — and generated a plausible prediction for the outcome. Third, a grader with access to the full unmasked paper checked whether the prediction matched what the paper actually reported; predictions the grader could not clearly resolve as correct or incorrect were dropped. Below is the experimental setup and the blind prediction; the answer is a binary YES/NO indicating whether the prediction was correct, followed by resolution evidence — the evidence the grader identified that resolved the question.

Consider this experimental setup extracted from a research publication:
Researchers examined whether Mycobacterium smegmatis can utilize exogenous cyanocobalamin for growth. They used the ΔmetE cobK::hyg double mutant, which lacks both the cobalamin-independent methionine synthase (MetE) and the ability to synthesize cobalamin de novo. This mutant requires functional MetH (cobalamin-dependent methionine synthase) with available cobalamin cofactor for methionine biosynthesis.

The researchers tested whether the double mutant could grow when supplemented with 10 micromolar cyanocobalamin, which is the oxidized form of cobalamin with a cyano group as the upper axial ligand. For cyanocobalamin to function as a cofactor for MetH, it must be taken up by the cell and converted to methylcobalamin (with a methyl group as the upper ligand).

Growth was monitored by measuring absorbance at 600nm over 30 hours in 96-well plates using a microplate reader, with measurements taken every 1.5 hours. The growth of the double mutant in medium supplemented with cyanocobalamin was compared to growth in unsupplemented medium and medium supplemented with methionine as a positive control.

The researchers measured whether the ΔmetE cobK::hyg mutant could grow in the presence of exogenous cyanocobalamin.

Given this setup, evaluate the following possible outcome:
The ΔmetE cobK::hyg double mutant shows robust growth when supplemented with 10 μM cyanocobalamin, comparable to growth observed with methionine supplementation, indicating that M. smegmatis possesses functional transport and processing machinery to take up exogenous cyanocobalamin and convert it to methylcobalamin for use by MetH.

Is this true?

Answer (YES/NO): YES